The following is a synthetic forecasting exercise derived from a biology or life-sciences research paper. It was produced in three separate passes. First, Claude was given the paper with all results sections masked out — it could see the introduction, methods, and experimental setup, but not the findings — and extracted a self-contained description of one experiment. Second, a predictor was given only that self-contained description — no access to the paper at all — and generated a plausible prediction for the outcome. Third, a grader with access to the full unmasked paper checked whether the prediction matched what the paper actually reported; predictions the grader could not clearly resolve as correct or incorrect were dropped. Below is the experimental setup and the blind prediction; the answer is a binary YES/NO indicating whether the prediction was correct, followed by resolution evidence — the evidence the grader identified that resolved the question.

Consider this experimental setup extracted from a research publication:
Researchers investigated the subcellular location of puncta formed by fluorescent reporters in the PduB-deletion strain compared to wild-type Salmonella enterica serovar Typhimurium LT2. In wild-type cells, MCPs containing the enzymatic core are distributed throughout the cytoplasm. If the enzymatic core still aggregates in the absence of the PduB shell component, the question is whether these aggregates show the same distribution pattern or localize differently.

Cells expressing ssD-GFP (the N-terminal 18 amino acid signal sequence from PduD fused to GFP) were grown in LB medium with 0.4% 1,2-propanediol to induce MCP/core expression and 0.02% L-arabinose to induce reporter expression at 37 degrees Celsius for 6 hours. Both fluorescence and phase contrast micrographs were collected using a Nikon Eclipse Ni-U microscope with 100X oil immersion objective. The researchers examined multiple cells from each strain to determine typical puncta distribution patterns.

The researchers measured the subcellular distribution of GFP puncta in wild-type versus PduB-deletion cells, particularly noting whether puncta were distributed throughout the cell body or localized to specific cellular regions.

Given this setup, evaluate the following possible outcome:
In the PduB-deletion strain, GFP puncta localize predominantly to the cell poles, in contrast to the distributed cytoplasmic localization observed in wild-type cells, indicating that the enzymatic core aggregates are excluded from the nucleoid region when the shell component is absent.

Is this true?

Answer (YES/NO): YES